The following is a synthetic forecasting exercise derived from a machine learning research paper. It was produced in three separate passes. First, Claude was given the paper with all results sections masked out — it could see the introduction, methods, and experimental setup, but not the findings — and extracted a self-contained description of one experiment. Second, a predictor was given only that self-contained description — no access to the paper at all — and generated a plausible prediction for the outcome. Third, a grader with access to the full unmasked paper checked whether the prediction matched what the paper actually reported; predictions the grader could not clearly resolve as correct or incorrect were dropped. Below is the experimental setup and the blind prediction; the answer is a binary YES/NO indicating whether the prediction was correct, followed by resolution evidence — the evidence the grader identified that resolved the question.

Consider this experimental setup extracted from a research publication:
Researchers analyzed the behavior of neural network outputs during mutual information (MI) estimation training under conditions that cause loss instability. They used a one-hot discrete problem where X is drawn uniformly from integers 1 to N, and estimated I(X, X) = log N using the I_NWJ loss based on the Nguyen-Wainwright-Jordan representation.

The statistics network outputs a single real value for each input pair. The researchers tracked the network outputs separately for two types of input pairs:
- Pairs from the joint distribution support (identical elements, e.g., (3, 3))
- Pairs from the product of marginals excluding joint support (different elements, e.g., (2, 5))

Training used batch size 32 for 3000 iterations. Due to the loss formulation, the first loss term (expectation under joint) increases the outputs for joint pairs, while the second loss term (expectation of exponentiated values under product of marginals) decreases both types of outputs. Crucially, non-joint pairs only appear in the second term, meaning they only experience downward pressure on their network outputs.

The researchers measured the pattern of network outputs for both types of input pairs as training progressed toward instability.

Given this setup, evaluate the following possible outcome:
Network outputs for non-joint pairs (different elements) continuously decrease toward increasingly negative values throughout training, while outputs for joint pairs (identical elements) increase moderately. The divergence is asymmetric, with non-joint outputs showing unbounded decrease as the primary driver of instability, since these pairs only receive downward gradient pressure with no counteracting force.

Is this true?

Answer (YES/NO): NO